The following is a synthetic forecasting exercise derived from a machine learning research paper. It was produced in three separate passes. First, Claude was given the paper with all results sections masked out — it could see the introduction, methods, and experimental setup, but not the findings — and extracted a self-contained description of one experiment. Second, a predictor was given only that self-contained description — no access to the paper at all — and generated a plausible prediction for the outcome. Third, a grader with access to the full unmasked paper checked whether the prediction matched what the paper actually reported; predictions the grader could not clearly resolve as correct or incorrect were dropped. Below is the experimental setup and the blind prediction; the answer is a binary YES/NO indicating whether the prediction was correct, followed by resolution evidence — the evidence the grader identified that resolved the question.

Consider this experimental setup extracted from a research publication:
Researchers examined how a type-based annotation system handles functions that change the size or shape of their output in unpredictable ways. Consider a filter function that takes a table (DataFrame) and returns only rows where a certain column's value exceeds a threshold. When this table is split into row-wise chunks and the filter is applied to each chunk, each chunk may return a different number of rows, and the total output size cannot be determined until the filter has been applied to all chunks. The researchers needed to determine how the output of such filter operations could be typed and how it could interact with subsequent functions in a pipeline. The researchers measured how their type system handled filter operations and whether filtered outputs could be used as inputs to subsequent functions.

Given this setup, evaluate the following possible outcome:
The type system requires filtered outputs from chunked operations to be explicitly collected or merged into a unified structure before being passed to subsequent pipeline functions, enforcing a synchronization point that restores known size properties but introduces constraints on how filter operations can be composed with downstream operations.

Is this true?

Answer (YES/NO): NO